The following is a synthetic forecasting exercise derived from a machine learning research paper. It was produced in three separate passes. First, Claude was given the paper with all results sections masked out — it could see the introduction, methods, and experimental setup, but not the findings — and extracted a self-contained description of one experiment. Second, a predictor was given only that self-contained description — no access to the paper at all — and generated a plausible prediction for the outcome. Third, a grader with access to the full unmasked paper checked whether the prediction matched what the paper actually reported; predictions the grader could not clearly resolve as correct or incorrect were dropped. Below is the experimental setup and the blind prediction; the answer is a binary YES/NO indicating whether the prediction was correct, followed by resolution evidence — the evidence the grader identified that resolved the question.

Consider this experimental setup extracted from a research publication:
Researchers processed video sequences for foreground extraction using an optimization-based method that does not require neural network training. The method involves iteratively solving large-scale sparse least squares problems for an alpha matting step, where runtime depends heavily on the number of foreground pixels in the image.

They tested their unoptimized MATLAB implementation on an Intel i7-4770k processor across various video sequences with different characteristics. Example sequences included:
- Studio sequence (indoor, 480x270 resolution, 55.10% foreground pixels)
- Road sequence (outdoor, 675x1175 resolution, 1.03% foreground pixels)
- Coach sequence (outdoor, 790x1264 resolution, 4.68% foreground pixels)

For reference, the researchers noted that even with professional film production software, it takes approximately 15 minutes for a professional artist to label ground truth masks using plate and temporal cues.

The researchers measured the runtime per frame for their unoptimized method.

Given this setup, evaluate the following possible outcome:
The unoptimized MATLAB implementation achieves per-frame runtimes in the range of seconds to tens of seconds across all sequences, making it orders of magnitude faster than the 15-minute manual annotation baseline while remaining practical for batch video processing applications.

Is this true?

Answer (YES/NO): NO